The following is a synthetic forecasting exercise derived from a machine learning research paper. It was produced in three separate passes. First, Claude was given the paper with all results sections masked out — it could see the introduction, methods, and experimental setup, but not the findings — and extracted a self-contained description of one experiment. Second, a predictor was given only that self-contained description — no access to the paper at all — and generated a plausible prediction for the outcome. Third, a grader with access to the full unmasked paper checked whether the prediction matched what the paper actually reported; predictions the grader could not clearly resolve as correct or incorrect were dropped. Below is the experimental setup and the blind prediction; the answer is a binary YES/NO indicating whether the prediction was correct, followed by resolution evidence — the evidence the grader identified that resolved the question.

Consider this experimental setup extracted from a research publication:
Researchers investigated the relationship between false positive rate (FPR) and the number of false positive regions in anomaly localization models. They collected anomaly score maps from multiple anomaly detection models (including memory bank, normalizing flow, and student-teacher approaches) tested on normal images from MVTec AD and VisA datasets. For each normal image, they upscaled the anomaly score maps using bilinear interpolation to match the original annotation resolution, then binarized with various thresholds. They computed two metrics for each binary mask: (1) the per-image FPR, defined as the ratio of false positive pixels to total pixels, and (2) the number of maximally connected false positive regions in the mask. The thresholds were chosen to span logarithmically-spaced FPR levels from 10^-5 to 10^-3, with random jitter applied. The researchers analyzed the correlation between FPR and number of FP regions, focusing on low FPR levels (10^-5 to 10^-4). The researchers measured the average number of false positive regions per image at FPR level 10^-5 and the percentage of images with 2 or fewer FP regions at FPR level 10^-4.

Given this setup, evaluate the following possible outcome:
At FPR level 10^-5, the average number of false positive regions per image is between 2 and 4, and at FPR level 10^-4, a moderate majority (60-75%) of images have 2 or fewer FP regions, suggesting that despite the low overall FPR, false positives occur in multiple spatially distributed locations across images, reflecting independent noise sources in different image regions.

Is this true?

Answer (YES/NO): NO